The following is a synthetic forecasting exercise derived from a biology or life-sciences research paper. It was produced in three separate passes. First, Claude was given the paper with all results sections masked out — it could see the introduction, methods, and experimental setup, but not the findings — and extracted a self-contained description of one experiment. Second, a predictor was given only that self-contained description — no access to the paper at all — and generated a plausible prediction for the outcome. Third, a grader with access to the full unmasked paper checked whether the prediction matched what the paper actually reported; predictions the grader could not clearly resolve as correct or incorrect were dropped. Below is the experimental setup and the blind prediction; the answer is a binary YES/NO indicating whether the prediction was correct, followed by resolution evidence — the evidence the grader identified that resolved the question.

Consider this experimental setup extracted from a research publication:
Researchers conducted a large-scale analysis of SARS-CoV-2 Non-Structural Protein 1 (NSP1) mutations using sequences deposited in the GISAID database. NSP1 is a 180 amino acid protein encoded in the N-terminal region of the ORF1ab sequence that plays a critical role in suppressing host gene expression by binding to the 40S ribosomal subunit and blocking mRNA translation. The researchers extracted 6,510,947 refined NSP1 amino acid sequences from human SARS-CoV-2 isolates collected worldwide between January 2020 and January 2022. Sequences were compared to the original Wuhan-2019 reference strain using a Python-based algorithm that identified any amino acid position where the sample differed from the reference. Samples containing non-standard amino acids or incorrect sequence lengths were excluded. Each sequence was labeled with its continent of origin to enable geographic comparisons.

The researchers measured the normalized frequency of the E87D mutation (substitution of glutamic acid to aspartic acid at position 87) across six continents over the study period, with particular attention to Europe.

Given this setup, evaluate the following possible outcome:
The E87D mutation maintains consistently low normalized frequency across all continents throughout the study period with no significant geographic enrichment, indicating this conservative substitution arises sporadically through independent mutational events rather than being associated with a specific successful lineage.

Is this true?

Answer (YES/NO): NO